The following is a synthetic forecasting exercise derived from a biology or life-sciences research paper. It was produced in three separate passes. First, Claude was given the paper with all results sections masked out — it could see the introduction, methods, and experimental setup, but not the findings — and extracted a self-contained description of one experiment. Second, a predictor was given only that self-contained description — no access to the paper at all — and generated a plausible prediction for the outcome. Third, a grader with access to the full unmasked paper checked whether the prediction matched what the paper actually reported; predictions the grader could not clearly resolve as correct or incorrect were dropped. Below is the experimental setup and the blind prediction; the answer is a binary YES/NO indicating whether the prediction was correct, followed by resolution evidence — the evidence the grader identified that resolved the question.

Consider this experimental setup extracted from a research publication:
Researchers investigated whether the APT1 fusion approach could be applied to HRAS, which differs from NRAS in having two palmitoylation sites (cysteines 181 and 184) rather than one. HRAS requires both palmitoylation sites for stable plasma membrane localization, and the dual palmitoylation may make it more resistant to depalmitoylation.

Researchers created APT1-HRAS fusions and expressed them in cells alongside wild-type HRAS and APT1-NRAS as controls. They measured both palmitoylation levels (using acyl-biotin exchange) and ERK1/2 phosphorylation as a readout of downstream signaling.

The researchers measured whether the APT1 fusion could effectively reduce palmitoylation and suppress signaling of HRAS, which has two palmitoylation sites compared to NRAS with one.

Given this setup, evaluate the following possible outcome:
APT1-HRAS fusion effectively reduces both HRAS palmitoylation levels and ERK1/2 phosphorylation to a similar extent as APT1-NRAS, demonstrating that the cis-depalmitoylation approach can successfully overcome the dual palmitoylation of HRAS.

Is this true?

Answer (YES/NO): NO